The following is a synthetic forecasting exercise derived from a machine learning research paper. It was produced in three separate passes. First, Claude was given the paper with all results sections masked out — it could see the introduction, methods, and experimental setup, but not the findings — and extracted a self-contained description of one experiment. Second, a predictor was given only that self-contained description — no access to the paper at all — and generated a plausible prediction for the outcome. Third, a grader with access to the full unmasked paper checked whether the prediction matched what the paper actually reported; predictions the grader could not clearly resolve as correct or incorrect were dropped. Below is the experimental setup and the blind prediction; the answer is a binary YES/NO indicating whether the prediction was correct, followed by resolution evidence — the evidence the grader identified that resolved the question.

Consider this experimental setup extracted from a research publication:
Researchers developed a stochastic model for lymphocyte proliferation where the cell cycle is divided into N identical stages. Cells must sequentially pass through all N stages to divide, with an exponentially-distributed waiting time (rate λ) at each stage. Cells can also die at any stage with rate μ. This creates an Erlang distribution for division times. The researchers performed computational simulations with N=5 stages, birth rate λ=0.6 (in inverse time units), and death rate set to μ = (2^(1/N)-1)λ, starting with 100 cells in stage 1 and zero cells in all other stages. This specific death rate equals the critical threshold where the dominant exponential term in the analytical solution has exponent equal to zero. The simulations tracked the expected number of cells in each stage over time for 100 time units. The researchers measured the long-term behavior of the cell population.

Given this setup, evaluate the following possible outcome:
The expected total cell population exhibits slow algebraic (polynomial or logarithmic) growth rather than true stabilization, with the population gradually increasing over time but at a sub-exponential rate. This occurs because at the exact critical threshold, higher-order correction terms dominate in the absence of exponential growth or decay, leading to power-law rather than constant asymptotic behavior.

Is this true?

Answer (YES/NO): NO